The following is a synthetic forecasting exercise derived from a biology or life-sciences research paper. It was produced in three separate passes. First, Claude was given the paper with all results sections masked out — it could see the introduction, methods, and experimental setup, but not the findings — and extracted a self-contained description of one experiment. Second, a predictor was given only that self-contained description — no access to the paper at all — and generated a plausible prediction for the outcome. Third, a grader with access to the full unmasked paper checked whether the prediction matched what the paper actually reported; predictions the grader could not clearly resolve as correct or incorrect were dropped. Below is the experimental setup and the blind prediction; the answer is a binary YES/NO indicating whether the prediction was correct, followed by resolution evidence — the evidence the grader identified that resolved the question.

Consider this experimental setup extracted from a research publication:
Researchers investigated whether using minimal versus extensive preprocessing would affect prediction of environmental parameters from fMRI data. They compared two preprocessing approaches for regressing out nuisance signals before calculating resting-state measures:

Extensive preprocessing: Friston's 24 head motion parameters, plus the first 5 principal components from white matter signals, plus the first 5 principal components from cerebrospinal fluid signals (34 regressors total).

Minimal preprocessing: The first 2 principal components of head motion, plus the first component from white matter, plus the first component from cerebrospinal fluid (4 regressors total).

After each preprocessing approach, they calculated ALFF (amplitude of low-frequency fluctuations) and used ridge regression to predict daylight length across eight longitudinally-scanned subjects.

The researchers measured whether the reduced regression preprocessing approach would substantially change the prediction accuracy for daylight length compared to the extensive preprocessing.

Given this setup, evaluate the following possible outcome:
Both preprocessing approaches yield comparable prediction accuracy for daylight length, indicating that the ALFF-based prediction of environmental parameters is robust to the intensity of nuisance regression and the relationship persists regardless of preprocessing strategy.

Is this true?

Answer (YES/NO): YES